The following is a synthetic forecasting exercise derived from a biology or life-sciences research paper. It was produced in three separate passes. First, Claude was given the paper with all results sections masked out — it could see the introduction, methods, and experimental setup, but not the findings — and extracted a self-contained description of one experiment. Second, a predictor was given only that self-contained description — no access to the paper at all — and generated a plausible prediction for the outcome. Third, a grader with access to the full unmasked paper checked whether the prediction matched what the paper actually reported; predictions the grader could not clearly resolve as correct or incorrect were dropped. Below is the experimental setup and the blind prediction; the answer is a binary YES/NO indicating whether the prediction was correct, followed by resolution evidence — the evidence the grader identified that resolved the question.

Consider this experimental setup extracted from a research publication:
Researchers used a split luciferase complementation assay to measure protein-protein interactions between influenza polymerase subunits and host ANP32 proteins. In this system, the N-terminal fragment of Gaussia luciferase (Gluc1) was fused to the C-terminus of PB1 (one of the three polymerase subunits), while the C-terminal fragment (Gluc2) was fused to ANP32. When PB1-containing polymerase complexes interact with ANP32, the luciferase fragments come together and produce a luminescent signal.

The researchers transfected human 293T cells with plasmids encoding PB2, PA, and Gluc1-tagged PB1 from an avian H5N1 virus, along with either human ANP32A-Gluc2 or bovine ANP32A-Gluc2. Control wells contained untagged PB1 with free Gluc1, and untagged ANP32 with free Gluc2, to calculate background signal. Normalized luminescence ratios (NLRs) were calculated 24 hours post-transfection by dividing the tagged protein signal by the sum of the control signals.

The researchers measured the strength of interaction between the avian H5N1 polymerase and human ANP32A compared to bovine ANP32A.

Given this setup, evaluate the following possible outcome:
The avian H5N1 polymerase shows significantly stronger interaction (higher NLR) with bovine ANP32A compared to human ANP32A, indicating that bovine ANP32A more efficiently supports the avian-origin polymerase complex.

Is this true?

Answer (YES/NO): NO